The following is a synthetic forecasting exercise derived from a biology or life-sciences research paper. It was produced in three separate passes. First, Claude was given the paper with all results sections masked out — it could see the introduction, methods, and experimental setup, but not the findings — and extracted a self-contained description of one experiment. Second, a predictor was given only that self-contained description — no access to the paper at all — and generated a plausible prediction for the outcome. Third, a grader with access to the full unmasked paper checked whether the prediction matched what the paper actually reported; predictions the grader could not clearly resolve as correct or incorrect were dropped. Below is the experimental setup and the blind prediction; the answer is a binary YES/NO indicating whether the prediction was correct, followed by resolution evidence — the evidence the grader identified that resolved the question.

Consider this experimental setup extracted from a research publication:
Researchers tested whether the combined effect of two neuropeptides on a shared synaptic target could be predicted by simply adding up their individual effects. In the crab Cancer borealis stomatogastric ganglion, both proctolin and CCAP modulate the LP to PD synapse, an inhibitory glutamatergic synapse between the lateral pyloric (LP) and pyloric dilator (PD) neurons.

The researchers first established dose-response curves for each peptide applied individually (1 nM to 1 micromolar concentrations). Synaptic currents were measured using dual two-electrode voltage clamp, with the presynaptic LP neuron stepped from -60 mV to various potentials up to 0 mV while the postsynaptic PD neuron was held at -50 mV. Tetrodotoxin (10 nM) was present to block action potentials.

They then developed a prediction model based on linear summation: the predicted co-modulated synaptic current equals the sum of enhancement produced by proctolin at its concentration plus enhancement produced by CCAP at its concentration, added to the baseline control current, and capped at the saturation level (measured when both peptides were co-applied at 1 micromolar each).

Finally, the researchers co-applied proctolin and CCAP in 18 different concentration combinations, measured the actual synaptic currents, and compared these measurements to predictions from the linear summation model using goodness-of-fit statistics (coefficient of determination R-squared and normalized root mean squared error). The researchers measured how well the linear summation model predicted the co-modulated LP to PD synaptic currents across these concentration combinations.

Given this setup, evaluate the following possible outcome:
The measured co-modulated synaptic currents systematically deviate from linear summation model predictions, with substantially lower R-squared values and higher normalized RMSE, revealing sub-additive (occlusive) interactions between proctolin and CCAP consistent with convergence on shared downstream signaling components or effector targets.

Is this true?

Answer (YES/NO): NO